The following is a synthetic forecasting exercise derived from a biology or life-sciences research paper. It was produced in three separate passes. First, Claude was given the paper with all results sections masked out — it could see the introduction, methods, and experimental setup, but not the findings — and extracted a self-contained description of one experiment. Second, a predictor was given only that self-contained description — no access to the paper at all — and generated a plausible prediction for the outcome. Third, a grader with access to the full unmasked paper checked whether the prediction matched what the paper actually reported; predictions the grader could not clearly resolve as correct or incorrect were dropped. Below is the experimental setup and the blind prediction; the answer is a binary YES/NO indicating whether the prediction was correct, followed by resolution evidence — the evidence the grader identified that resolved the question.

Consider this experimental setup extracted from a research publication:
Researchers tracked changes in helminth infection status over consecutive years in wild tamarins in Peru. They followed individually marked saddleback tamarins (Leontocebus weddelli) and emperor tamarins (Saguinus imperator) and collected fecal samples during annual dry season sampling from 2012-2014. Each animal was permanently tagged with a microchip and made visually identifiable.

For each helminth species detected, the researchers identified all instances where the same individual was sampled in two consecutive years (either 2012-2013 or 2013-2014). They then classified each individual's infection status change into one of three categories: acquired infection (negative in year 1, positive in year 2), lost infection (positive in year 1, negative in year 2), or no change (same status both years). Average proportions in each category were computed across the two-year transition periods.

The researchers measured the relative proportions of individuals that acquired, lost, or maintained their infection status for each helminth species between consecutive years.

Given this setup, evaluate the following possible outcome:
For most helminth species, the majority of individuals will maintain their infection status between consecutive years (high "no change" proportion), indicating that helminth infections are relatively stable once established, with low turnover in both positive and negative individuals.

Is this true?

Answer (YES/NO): YES